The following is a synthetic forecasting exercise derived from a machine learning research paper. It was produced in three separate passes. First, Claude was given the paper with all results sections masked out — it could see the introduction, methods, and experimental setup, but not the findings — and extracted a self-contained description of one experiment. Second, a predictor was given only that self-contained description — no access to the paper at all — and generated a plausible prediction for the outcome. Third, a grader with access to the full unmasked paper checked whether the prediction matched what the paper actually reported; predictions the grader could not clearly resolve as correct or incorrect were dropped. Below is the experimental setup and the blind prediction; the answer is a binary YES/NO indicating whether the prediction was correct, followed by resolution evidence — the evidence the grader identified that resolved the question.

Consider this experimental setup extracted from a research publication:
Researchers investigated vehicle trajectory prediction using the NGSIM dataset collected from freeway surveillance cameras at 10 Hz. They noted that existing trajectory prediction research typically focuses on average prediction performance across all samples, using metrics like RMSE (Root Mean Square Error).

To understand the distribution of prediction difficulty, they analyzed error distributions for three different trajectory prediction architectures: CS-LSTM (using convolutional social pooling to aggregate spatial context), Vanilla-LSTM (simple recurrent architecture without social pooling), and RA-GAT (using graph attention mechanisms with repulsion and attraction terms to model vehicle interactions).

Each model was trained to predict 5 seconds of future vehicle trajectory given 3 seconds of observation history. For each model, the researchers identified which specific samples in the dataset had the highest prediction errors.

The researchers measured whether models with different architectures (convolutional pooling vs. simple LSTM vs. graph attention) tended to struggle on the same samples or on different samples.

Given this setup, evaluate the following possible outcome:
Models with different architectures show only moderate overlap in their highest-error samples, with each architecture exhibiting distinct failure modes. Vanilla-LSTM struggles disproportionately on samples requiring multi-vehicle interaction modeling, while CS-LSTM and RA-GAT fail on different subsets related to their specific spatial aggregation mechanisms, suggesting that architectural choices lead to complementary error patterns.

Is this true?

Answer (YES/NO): NO